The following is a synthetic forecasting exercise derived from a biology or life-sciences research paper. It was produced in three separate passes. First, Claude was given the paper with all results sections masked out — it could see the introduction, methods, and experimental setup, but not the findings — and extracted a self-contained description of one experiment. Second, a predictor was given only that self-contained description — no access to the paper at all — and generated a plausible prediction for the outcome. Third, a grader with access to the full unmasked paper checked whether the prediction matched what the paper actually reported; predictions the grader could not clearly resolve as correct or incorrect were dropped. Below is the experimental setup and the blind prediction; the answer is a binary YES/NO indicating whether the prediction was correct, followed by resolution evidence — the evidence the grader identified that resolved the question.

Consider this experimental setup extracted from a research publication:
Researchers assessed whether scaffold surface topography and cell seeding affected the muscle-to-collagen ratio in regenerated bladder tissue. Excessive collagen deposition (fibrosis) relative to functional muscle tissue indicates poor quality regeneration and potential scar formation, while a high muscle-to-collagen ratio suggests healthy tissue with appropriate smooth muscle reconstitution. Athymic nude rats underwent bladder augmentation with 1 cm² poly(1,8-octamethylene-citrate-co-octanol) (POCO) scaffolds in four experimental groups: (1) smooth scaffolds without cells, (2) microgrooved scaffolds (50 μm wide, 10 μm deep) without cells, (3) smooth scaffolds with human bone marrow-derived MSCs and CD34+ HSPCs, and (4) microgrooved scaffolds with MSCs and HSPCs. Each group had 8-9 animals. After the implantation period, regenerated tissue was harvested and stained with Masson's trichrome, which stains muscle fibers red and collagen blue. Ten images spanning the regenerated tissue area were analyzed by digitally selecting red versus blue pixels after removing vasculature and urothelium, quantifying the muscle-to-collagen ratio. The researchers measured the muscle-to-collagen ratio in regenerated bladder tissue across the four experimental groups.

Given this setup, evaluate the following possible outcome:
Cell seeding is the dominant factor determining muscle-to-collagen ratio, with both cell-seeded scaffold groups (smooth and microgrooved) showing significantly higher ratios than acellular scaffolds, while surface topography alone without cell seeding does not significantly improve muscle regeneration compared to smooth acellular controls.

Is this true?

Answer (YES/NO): YES